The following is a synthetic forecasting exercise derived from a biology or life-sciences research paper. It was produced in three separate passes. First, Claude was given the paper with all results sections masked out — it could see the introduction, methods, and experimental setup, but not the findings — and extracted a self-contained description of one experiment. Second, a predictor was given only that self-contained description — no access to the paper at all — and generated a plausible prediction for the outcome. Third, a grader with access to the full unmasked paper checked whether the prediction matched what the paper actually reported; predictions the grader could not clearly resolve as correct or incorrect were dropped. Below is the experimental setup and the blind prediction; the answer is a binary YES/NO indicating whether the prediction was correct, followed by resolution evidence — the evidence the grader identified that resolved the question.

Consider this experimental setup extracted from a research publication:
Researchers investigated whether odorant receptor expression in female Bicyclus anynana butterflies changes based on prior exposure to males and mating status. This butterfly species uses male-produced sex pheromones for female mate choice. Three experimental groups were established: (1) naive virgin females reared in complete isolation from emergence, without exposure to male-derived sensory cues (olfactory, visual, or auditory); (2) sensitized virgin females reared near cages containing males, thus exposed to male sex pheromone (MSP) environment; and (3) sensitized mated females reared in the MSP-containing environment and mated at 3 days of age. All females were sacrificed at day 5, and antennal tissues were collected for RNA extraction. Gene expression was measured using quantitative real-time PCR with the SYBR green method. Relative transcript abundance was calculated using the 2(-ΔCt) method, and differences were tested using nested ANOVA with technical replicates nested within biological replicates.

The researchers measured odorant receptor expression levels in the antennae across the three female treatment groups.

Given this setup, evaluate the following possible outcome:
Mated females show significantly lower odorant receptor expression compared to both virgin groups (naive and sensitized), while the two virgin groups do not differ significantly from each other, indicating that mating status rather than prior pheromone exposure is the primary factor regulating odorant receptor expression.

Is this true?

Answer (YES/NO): NO